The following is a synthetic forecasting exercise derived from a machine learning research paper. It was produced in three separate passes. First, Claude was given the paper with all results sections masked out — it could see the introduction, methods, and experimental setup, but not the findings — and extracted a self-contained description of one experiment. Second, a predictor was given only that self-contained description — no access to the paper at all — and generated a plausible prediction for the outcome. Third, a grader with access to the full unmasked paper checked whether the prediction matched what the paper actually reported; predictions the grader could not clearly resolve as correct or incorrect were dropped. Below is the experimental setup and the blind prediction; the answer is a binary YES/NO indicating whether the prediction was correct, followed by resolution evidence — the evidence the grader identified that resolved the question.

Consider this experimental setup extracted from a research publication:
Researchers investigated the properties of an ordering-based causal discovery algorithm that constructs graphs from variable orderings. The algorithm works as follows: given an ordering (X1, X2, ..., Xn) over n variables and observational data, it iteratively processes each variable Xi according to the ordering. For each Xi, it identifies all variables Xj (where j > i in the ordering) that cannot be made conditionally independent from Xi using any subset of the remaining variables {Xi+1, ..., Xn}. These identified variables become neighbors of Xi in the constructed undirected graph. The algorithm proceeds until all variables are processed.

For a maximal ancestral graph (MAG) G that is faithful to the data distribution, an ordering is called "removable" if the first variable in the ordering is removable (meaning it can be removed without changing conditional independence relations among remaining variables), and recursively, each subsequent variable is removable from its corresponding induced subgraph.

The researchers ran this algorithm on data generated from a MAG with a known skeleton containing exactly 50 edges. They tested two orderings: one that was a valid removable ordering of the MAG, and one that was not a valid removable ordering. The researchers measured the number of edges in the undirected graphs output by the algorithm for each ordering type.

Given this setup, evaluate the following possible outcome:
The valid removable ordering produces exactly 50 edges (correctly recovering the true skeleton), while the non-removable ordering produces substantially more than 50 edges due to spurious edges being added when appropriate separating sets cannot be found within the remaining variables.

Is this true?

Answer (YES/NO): YES